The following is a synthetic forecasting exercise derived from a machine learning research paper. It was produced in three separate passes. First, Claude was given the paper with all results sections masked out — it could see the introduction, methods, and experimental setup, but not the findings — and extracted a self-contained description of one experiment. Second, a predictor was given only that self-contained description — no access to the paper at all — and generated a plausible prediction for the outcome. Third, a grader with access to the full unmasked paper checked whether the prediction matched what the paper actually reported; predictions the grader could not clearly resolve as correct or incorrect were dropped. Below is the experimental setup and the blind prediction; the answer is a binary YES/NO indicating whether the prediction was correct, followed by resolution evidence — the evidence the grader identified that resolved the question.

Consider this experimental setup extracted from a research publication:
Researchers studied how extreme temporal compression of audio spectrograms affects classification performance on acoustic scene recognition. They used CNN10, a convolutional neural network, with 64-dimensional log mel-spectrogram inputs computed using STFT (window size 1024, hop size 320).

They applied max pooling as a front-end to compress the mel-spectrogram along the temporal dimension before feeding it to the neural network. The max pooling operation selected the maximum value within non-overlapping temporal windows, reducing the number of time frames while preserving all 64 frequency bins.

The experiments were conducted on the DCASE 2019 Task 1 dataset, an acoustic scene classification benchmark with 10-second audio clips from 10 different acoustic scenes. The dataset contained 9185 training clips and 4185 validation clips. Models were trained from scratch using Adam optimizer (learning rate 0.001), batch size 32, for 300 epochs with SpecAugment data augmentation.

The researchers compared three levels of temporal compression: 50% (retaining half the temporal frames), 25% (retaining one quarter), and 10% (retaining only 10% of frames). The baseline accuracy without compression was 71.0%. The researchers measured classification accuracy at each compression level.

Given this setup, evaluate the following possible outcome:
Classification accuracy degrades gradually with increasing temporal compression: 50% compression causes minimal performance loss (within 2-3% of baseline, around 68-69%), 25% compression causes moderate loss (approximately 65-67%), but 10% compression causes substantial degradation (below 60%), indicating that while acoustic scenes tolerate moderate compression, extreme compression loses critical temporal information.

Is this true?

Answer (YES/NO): NO